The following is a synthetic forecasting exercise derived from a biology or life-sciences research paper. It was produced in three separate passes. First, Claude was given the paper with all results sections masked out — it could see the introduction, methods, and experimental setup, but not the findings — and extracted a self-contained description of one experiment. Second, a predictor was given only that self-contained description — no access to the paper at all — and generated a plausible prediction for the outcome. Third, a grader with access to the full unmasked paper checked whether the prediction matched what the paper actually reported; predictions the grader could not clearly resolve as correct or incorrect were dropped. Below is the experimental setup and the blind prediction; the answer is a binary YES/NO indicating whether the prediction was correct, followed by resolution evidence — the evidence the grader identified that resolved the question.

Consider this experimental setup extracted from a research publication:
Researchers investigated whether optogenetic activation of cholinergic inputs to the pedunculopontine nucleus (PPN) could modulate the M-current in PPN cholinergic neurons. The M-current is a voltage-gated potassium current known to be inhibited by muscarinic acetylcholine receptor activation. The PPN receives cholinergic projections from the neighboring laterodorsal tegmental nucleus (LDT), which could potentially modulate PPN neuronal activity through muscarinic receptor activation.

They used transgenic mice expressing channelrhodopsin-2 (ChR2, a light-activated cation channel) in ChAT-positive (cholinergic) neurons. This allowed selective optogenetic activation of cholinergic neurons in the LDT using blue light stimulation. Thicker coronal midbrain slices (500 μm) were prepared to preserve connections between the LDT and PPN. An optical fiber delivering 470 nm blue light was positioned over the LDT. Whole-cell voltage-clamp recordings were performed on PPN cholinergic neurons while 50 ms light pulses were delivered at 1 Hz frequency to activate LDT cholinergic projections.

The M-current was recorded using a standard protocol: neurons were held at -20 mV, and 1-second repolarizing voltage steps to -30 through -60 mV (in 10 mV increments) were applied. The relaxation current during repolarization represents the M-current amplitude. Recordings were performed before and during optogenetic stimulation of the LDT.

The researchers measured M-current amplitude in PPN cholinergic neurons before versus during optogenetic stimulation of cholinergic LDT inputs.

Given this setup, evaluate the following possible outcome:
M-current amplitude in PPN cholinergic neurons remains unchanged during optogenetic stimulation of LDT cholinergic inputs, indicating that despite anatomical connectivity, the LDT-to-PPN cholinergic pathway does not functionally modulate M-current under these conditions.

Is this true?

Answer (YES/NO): NO